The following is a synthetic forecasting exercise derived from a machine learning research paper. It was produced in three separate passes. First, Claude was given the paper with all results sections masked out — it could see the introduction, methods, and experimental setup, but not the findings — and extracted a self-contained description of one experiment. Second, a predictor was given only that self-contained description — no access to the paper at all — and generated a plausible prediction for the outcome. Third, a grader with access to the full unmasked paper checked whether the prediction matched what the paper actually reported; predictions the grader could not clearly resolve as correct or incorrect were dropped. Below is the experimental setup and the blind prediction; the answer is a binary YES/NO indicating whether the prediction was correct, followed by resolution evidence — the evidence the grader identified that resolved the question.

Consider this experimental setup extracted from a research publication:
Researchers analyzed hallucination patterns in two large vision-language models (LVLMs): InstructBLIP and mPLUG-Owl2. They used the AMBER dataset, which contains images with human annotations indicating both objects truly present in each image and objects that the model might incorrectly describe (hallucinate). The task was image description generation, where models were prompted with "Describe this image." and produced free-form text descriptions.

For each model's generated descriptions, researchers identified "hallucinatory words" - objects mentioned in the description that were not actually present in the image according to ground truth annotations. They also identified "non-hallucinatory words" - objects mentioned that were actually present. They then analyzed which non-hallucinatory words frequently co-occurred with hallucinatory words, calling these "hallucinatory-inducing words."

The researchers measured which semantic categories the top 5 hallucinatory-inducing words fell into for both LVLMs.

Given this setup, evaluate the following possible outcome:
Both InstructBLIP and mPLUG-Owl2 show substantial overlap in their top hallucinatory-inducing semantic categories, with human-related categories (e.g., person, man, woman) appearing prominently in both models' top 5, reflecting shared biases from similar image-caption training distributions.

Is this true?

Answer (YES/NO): NO